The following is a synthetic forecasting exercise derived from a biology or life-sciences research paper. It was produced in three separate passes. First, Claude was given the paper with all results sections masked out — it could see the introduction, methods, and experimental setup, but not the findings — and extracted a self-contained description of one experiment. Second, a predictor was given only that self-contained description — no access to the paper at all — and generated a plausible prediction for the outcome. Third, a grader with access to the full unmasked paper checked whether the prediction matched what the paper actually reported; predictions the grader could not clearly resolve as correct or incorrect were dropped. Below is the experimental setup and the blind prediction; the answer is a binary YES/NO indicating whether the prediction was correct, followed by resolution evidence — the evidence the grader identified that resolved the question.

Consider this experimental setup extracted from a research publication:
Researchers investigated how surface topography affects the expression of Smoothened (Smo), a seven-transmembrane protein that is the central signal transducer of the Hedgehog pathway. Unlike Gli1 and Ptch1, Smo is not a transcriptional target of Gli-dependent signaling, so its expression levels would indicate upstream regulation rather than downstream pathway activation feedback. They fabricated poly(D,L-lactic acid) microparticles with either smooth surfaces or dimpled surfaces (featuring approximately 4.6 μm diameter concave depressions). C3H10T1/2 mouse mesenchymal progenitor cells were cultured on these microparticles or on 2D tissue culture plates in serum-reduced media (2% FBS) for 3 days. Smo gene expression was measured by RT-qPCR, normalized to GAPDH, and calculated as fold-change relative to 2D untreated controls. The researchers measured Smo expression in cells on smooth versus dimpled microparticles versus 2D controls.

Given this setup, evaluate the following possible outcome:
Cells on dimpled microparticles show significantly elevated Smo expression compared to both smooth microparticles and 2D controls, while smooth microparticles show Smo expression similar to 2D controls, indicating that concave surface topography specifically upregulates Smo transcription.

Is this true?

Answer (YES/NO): YES